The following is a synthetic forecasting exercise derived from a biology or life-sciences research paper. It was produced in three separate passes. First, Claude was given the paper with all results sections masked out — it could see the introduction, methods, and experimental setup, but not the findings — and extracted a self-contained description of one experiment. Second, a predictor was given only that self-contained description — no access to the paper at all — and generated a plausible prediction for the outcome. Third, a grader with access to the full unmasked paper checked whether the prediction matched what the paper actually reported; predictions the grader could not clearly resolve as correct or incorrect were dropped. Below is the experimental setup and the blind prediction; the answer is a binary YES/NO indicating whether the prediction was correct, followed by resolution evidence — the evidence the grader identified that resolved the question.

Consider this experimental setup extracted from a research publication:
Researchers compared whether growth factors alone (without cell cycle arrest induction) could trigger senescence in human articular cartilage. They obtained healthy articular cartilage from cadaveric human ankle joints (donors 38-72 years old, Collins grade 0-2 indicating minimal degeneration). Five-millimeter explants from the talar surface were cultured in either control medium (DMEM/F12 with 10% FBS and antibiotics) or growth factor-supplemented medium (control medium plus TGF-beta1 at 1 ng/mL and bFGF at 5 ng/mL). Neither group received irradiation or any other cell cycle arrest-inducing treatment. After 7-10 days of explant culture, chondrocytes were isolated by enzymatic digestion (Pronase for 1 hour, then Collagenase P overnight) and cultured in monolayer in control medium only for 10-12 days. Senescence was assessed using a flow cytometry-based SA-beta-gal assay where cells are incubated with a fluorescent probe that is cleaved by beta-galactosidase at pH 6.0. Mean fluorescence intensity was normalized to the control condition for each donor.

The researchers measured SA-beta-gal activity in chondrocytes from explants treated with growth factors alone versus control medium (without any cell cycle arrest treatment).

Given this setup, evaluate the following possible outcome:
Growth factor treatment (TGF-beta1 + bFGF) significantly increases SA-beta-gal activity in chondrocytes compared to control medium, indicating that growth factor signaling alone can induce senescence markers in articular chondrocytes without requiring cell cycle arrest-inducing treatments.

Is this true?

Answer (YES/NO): NO